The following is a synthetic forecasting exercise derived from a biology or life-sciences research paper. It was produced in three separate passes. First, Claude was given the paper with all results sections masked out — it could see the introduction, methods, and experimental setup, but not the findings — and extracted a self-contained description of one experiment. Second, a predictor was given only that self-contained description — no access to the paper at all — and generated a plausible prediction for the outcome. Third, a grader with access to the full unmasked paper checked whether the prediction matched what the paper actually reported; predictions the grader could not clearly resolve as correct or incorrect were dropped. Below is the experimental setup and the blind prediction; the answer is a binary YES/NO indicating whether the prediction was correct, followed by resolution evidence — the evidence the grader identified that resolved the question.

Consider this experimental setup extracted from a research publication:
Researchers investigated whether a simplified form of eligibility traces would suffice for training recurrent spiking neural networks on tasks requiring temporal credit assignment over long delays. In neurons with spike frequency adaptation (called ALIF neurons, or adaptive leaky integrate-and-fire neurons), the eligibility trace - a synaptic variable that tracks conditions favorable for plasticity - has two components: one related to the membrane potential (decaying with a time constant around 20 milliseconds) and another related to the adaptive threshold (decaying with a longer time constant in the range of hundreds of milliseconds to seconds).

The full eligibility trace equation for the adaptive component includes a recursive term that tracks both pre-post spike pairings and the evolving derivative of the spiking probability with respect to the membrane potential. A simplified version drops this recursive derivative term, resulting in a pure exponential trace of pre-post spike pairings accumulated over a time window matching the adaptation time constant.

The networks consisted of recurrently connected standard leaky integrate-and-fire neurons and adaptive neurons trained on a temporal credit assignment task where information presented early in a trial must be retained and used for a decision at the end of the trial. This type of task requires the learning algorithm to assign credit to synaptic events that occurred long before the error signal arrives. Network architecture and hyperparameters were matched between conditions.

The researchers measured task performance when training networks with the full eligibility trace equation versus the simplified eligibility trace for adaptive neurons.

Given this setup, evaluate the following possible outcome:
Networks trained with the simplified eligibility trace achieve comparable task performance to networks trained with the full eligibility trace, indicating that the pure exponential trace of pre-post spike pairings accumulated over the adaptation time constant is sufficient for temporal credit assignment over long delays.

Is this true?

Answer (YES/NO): YES